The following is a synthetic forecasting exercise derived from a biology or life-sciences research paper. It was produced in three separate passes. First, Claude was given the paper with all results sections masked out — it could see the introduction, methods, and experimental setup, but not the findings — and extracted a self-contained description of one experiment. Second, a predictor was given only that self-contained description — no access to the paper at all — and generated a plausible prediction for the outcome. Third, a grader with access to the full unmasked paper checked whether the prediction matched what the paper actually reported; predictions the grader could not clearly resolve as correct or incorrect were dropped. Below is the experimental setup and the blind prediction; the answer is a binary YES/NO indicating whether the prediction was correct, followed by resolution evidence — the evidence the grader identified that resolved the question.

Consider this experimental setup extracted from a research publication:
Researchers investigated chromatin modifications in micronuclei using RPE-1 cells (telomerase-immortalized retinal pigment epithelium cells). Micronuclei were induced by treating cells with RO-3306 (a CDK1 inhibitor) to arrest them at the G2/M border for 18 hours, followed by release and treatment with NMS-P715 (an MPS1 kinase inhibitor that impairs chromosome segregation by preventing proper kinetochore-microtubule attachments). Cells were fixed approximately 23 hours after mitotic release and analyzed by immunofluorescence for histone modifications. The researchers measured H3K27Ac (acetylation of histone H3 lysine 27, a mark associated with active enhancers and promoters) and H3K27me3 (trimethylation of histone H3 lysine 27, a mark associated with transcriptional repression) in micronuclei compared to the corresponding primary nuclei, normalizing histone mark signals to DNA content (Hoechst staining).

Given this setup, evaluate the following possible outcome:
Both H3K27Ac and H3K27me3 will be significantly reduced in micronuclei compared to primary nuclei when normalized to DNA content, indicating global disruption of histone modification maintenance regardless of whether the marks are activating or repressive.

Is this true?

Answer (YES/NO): NO